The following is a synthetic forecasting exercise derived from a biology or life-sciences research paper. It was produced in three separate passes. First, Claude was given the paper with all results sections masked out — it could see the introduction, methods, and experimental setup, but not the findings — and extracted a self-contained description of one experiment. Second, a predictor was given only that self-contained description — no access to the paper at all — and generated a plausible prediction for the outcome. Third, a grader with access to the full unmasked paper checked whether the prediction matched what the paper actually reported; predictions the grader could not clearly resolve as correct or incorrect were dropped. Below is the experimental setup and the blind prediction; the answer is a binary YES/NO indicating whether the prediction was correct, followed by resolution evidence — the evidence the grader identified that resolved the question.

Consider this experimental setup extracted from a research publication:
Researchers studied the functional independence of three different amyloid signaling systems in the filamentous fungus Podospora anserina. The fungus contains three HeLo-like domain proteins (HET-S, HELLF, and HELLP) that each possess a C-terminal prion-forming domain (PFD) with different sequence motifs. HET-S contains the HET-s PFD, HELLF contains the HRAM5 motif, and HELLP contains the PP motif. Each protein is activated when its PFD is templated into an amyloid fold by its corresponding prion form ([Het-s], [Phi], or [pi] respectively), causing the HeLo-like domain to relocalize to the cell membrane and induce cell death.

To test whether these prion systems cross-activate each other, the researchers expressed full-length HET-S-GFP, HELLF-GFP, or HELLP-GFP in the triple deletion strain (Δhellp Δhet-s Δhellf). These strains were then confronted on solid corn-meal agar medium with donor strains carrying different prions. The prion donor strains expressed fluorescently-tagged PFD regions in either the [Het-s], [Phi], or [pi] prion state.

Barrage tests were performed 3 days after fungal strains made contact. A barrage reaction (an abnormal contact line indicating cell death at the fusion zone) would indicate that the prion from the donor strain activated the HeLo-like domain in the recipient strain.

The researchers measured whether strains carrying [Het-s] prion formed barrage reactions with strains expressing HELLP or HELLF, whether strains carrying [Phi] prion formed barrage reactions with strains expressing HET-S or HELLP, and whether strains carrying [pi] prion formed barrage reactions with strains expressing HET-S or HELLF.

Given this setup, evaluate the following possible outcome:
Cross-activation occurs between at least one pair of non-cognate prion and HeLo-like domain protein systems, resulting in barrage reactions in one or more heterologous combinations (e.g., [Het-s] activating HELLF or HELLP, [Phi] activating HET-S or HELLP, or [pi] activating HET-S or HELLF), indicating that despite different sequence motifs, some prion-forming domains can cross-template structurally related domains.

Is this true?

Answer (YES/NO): NO